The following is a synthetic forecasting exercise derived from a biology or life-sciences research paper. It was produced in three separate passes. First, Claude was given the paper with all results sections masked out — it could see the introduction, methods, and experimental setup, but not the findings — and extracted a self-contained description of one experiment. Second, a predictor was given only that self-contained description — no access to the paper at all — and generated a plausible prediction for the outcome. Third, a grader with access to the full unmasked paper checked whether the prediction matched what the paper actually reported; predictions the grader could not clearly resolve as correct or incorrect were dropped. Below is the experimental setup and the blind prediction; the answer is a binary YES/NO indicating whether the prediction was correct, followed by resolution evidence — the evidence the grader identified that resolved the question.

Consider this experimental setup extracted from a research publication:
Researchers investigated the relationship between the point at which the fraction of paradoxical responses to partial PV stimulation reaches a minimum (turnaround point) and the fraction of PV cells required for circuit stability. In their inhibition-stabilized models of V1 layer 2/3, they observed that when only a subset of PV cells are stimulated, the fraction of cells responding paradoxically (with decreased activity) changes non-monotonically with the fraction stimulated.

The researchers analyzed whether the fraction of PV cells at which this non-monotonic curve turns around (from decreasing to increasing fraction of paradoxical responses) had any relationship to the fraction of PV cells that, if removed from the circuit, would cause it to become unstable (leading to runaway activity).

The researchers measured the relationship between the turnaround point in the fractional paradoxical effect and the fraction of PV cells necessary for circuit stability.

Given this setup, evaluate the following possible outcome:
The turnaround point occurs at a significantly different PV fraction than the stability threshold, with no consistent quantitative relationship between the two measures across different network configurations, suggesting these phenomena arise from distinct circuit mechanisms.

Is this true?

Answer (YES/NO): NO